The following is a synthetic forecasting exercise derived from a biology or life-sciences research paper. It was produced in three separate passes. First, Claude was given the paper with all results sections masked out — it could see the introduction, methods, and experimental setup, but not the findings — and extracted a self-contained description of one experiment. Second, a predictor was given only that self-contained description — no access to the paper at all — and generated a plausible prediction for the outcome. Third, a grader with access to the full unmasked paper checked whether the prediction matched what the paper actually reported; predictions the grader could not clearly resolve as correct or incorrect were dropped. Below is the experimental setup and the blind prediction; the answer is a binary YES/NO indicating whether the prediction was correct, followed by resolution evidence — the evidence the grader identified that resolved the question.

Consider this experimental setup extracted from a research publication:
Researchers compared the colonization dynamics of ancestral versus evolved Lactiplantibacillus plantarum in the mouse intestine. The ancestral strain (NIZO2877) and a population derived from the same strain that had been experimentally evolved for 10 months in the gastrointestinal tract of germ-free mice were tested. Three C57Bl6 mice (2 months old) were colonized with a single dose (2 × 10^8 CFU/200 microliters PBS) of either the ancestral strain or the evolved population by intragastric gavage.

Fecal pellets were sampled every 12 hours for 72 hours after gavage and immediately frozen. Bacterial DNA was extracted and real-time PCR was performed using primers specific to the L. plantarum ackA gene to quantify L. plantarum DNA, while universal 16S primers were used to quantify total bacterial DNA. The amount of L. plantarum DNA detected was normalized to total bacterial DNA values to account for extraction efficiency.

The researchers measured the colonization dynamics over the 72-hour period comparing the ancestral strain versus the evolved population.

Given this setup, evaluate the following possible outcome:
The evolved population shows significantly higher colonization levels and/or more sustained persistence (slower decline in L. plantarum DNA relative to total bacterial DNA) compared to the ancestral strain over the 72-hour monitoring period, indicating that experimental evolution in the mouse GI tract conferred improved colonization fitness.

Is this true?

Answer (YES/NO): YES